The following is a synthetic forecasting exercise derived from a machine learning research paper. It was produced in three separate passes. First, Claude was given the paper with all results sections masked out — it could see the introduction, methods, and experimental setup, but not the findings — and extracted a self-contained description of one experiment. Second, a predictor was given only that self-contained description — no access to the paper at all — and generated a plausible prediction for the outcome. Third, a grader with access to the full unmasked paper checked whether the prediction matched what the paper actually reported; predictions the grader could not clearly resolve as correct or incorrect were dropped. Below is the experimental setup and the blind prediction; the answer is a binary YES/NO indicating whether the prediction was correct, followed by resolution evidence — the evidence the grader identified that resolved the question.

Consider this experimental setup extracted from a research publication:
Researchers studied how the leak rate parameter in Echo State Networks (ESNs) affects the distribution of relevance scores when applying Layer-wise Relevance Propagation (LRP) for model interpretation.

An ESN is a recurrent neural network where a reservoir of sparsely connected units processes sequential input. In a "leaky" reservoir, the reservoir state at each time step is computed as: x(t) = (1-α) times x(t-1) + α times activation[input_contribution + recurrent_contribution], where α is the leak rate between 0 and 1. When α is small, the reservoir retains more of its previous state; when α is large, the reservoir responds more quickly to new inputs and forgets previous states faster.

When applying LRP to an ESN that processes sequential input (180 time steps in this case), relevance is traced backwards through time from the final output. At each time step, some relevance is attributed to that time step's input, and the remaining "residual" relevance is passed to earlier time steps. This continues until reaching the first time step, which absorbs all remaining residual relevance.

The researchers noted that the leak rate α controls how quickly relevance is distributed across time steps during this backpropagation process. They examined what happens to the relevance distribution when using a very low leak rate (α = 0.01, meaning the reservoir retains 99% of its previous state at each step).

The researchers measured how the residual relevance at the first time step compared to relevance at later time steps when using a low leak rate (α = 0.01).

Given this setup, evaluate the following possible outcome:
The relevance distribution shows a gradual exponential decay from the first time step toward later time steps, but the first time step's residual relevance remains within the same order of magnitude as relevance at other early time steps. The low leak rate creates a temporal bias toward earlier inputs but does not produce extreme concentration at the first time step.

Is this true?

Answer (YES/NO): NO